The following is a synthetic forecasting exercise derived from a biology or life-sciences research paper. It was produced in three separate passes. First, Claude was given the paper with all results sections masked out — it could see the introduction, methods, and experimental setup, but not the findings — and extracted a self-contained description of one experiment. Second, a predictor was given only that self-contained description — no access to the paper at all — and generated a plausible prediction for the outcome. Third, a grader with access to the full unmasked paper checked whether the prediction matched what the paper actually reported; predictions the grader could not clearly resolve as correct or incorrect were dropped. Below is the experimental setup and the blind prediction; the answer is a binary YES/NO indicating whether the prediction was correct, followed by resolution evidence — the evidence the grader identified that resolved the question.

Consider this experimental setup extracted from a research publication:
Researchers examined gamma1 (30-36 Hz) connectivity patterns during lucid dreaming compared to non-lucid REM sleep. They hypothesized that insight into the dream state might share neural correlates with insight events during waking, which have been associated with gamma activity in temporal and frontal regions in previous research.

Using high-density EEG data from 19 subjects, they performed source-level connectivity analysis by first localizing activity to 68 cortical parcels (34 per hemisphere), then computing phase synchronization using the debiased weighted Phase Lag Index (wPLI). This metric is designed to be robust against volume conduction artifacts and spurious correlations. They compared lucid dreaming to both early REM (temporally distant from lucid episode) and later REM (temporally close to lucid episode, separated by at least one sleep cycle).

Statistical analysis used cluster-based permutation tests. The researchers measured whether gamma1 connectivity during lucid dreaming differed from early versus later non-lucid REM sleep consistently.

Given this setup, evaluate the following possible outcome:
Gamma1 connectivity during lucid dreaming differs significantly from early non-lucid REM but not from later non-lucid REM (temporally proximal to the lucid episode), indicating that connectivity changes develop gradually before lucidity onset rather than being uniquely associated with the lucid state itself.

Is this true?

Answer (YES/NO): YES